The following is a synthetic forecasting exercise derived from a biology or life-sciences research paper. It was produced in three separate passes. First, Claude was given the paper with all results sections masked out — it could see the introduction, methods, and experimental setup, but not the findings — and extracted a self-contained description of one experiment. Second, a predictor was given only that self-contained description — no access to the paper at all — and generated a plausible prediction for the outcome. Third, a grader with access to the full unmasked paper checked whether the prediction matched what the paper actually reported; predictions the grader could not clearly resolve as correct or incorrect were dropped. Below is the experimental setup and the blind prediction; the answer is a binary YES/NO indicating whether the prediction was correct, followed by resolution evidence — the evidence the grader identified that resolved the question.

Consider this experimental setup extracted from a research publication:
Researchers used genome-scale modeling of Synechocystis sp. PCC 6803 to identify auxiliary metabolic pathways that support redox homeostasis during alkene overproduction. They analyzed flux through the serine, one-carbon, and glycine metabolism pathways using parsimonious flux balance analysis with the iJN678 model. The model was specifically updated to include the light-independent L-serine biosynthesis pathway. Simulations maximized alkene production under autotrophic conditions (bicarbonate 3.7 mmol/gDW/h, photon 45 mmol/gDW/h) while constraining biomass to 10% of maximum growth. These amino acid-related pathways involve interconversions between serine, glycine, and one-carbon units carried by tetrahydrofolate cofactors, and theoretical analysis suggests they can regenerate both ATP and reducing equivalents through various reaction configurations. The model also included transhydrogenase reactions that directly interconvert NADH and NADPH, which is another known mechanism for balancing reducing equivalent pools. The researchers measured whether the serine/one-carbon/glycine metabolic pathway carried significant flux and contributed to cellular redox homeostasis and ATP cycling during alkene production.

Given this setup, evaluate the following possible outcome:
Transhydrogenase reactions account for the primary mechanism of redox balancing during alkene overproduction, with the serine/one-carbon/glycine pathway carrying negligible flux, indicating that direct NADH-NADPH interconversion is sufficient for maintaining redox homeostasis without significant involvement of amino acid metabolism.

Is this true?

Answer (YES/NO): NO